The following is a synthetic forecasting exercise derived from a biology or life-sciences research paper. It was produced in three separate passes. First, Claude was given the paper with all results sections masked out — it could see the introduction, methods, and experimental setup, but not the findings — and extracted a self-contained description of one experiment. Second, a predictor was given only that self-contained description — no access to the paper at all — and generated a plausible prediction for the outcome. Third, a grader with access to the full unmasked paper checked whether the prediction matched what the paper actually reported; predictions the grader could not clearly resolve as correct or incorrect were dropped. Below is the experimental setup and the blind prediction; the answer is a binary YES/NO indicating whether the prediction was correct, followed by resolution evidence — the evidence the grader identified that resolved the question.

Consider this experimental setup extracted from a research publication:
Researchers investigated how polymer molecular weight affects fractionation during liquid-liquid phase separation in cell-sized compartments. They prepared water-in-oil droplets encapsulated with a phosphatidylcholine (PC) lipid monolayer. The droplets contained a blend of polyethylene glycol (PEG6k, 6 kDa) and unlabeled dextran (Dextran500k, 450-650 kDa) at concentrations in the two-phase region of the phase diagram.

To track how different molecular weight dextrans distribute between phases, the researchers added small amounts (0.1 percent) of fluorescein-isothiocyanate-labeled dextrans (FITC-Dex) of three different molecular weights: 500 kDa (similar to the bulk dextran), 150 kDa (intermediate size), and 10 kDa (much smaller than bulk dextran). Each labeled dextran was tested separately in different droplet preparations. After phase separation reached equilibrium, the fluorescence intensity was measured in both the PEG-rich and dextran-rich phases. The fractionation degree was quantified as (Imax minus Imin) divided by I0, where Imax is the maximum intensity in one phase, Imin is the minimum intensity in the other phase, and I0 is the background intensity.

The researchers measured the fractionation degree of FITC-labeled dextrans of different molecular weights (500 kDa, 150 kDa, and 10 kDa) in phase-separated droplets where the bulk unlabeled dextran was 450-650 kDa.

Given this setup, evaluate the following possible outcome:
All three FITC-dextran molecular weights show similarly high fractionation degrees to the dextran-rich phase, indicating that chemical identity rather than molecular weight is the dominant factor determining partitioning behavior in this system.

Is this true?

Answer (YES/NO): NO